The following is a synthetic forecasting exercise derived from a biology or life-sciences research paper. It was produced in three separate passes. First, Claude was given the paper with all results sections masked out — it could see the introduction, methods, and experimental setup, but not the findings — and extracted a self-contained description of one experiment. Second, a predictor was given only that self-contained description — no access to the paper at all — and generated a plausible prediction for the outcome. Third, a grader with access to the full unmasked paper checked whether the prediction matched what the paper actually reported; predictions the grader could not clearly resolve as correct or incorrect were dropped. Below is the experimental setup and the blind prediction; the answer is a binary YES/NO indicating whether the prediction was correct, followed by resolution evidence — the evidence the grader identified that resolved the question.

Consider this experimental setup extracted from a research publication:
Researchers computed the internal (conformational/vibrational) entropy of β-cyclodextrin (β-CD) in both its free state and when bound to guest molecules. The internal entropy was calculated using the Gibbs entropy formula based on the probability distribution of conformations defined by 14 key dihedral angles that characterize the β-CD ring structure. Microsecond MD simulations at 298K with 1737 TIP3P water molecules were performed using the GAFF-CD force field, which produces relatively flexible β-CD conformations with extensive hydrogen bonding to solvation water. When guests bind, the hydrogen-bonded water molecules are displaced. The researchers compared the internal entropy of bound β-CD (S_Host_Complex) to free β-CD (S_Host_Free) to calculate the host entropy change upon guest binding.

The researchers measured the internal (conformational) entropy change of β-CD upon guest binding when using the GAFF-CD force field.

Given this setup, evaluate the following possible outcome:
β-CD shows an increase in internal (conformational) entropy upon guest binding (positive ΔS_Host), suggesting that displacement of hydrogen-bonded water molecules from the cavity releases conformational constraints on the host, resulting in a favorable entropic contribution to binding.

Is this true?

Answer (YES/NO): YES